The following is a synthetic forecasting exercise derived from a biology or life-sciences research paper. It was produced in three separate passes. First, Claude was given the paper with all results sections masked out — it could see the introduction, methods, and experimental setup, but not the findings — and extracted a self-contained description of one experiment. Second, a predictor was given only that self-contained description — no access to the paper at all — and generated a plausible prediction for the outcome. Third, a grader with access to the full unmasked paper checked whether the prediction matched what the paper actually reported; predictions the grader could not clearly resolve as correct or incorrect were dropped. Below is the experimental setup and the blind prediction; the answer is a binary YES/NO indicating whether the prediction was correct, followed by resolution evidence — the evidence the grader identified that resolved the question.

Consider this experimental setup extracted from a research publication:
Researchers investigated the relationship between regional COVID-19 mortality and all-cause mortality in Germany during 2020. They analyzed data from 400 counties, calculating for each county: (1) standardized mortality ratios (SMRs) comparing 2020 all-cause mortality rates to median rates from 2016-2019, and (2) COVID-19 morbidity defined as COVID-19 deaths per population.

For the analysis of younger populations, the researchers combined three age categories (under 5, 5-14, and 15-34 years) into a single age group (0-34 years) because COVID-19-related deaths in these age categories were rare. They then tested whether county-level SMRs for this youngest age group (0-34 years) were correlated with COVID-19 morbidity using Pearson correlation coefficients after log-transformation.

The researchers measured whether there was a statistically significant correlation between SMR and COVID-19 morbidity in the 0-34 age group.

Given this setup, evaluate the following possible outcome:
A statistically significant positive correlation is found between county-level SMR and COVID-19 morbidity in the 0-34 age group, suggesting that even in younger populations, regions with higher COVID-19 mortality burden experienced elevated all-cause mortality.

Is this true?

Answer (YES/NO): NO